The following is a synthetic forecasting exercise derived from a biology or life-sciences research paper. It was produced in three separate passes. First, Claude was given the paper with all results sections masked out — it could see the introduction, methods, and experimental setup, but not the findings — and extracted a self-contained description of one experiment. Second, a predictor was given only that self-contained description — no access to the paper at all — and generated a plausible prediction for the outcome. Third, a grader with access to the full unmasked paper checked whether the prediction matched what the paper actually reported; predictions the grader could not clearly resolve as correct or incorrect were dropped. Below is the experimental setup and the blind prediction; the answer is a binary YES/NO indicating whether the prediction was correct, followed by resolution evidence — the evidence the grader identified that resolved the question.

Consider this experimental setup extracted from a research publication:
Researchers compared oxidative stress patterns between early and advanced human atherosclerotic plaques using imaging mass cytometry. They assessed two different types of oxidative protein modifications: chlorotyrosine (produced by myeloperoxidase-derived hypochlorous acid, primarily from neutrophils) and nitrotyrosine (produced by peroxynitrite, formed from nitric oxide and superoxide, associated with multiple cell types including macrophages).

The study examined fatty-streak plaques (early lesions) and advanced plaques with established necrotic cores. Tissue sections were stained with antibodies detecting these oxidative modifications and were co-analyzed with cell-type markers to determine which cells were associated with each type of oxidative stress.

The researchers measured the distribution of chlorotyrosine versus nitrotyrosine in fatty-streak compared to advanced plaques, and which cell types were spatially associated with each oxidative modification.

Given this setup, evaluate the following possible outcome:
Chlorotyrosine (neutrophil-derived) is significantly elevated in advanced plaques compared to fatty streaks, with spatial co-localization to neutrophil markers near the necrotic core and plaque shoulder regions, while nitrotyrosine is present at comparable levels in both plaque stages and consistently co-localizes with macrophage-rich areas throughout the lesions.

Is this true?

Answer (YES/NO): NO